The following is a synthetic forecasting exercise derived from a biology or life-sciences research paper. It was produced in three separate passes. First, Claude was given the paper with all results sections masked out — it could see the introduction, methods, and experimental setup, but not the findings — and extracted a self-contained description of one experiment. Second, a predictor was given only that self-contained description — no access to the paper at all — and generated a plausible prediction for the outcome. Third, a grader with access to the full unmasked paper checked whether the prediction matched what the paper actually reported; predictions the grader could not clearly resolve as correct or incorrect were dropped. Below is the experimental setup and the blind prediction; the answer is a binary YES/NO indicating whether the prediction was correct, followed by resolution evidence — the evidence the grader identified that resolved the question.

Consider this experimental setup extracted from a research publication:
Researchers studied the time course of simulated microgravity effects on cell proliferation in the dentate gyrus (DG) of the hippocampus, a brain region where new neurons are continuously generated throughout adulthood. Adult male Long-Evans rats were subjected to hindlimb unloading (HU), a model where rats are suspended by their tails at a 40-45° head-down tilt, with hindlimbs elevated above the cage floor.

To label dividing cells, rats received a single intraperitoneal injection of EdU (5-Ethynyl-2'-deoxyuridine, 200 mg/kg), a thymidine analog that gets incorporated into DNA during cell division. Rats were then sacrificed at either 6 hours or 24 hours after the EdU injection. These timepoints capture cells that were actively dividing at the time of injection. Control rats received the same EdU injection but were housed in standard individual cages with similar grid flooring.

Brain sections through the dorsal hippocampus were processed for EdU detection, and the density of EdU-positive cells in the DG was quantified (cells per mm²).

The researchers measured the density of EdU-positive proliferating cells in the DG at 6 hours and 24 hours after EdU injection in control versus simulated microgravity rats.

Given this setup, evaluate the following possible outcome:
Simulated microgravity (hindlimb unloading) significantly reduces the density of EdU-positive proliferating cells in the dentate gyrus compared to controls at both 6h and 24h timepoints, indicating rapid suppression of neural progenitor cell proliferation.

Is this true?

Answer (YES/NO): NO